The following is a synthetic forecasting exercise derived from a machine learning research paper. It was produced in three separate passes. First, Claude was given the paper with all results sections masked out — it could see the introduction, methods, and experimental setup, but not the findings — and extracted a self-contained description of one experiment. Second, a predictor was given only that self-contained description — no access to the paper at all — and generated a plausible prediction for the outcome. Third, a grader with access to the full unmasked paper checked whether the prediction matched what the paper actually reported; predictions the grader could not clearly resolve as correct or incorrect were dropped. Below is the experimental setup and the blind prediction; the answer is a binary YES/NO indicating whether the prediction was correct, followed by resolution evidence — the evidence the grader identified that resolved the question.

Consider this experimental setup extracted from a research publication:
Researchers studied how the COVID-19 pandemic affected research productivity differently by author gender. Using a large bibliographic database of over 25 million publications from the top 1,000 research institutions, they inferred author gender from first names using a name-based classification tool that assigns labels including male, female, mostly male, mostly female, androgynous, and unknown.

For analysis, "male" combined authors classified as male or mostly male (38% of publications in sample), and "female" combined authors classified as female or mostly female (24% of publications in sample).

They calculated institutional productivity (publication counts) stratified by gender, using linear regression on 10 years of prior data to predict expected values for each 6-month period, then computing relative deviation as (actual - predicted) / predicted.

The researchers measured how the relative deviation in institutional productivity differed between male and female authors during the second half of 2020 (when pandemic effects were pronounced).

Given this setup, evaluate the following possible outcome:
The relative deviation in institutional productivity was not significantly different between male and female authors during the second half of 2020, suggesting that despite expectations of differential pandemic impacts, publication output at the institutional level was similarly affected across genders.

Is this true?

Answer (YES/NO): YES